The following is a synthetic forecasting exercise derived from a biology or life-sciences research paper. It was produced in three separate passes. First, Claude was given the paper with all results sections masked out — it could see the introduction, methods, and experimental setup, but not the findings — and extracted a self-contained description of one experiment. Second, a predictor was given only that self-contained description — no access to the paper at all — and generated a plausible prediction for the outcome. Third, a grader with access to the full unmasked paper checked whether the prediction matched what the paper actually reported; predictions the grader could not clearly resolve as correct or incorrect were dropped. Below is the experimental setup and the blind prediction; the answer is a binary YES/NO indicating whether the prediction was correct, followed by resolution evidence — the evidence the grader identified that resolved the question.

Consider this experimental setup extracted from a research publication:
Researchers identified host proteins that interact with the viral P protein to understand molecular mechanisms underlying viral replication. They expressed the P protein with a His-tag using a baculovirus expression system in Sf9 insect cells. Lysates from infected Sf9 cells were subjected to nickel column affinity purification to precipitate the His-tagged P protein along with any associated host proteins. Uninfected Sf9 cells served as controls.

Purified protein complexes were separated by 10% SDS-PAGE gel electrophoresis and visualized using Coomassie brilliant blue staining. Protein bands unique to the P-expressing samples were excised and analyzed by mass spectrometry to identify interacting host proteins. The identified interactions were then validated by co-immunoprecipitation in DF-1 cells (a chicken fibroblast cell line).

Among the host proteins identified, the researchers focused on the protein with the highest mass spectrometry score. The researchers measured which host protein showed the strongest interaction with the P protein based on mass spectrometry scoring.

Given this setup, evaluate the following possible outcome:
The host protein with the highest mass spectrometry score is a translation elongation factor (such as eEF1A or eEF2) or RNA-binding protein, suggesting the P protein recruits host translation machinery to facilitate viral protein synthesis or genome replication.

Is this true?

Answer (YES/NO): NO